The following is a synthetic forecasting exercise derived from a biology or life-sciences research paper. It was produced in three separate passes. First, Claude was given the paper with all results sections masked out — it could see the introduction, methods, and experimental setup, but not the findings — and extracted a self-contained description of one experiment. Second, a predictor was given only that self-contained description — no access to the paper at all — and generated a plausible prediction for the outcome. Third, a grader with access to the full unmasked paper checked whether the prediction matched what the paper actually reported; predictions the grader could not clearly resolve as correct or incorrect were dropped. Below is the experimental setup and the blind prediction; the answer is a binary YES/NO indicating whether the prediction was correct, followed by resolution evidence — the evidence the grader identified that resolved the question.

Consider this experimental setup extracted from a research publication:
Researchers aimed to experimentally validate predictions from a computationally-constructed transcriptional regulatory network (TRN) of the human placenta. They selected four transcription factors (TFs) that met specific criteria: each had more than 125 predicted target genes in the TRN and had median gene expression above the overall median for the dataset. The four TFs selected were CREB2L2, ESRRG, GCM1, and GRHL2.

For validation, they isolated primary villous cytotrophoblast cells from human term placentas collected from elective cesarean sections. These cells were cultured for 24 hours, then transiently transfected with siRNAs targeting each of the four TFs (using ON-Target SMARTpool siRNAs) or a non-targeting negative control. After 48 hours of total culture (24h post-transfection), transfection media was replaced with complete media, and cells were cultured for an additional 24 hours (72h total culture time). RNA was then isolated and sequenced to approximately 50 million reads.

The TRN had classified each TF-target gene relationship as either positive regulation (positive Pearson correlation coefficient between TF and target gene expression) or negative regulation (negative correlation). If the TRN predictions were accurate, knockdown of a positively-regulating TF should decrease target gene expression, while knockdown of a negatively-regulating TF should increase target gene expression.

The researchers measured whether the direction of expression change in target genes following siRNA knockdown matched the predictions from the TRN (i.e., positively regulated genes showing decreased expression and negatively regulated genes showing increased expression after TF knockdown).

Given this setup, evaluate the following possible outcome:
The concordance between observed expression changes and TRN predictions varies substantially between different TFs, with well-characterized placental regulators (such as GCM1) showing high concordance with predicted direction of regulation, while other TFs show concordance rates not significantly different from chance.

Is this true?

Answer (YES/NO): NO